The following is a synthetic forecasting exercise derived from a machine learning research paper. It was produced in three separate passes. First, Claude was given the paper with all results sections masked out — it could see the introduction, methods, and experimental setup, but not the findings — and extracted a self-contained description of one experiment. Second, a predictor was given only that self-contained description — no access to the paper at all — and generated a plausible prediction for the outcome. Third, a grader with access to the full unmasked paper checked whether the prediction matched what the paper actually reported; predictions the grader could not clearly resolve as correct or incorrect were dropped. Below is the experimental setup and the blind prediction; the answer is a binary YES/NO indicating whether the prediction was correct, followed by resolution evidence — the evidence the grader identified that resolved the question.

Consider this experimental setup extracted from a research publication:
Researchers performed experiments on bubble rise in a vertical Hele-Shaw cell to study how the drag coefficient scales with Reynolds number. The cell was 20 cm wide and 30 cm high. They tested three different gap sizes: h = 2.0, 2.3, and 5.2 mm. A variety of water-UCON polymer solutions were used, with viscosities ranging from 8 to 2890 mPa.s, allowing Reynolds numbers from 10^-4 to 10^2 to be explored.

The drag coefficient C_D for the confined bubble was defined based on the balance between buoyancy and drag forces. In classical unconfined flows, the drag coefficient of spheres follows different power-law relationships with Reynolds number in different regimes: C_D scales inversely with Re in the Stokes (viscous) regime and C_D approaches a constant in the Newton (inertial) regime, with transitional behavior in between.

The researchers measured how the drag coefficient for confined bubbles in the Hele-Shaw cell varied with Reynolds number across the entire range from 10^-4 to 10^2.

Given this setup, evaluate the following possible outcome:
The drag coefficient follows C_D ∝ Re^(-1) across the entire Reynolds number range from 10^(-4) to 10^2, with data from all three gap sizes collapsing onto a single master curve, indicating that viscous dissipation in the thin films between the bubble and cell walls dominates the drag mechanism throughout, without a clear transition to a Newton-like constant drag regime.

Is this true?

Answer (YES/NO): NO